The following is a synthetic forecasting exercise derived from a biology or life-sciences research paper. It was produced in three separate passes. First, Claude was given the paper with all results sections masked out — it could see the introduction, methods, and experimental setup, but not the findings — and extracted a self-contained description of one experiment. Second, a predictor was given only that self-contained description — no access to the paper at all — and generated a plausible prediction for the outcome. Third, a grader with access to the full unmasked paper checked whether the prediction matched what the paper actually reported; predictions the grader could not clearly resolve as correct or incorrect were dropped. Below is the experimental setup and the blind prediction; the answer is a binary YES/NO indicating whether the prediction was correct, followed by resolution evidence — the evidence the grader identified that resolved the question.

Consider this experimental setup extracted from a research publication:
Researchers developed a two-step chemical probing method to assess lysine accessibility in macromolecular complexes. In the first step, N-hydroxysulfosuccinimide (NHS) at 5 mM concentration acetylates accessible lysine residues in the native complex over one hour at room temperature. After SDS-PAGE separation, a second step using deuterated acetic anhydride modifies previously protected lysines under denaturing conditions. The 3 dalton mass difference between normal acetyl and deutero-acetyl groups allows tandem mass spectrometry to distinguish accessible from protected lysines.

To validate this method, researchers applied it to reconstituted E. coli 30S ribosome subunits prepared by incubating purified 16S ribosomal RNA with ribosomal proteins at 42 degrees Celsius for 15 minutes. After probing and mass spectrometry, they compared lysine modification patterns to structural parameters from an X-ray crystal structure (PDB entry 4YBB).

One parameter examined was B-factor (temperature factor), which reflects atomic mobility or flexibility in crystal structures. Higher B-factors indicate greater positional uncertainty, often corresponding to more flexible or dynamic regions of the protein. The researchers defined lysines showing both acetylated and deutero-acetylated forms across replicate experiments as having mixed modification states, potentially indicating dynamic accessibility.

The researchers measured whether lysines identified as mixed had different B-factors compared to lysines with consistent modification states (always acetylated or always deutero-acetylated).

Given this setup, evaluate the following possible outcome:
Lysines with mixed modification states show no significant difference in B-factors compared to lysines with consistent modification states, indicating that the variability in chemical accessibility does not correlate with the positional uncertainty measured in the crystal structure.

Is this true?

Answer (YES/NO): NO